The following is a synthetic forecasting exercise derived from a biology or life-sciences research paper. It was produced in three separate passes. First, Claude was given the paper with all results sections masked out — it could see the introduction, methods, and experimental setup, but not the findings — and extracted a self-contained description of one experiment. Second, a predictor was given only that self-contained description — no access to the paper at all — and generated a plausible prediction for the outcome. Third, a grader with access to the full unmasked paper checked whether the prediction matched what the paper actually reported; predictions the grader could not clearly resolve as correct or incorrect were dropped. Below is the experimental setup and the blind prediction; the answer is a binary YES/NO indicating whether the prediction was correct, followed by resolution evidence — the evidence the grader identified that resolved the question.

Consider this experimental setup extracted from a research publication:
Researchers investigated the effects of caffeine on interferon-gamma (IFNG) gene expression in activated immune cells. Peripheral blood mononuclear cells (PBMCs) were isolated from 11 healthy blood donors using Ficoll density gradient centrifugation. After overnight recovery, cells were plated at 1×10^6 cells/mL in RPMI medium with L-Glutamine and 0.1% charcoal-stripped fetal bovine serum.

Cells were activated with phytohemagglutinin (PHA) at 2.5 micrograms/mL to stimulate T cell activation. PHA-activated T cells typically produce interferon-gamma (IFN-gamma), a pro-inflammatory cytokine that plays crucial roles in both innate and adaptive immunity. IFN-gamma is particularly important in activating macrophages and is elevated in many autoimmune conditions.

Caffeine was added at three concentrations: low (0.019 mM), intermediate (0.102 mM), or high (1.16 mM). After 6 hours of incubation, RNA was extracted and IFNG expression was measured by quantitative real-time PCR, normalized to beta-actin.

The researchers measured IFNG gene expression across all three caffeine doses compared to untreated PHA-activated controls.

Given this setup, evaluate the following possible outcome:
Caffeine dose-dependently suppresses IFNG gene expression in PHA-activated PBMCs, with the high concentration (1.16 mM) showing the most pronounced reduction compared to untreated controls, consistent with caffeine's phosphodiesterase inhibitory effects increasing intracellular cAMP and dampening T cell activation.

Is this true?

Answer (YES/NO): NO